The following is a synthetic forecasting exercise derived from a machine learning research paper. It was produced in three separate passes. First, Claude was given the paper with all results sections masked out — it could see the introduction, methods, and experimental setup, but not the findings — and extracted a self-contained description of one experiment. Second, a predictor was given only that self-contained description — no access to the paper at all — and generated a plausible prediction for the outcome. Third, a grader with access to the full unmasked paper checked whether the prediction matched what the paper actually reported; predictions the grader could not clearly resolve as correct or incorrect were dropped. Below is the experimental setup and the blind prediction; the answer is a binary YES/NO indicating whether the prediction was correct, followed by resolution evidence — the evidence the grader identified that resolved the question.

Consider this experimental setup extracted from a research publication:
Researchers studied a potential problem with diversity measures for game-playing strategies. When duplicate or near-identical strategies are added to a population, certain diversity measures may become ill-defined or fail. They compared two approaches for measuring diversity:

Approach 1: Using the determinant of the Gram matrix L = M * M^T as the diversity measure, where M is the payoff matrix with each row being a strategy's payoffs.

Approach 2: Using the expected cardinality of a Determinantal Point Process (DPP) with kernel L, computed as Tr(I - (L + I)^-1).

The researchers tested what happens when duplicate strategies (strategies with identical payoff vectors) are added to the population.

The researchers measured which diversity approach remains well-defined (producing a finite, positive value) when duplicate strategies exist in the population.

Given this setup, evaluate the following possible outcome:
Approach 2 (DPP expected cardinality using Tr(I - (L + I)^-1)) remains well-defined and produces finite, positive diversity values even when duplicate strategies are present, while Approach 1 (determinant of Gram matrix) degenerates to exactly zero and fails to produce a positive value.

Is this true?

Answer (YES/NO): YES